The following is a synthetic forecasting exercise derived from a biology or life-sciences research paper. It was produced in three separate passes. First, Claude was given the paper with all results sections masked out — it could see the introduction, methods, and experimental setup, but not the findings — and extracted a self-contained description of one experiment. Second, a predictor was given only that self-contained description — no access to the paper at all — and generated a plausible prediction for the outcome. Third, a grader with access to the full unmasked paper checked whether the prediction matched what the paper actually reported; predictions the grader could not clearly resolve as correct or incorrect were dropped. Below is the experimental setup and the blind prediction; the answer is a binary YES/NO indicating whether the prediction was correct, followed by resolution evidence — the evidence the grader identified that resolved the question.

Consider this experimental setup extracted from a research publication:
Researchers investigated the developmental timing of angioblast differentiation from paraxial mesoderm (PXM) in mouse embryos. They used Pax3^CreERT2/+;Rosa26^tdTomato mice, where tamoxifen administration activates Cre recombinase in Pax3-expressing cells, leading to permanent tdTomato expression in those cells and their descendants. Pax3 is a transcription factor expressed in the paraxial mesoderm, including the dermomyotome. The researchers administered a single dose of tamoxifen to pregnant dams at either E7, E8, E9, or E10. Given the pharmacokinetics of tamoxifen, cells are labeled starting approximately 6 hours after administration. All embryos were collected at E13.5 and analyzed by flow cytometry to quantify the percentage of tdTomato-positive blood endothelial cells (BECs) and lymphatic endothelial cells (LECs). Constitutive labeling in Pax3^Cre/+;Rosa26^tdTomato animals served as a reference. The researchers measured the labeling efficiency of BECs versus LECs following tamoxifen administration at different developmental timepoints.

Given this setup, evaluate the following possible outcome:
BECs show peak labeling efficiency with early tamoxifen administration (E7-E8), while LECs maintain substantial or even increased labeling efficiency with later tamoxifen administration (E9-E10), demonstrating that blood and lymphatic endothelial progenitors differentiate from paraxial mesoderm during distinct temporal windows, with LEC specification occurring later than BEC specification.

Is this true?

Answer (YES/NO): NO